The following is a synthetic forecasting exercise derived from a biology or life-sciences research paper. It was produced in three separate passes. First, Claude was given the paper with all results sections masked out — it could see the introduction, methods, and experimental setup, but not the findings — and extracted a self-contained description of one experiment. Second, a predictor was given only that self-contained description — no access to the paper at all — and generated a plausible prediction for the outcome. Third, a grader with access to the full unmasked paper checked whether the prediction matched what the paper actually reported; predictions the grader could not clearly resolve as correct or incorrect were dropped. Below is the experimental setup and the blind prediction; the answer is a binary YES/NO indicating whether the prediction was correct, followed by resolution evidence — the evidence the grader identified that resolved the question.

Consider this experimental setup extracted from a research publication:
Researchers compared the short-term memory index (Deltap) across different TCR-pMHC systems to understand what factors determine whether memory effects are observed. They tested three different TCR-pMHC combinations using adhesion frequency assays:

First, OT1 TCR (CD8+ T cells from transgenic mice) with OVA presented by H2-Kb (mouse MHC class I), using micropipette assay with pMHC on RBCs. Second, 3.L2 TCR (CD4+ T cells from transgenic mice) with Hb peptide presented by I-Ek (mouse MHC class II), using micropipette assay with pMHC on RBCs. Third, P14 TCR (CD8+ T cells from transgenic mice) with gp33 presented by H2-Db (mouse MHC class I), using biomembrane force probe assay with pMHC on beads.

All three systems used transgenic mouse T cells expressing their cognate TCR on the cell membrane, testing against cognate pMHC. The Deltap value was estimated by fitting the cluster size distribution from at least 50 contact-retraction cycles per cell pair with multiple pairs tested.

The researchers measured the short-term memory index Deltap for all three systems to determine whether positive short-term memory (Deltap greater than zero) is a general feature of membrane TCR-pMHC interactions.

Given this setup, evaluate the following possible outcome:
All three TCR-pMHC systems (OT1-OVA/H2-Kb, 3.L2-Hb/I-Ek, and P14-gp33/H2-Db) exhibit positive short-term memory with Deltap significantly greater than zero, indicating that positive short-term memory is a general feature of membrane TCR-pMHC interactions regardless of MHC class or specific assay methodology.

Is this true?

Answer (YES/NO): YES